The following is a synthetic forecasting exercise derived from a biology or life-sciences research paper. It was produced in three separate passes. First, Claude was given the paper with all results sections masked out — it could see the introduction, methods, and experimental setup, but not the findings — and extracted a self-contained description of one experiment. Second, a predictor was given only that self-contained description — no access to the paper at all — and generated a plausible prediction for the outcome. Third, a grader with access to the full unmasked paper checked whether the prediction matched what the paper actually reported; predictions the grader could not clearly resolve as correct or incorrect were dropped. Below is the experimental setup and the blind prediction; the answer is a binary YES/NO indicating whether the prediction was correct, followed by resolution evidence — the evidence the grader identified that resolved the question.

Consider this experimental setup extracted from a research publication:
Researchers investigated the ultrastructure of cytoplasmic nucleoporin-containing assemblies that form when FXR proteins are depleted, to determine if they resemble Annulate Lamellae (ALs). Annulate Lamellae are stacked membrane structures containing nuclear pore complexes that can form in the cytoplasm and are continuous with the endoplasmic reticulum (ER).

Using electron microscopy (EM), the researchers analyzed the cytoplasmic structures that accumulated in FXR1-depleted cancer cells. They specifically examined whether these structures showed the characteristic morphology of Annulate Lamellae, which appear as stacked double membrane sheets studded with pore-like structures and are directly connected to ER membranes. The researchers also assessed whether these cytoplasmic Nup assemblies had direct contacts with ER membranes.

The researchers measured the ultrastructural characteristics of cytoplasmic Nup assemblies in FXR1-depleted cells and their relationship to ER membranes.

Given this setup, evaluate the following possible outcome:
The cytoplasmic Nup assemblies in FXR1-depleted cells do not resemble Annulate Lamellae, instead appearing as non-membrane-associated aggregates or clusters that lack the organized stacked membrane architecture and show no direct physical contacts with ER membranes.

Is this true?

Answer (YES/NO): YES